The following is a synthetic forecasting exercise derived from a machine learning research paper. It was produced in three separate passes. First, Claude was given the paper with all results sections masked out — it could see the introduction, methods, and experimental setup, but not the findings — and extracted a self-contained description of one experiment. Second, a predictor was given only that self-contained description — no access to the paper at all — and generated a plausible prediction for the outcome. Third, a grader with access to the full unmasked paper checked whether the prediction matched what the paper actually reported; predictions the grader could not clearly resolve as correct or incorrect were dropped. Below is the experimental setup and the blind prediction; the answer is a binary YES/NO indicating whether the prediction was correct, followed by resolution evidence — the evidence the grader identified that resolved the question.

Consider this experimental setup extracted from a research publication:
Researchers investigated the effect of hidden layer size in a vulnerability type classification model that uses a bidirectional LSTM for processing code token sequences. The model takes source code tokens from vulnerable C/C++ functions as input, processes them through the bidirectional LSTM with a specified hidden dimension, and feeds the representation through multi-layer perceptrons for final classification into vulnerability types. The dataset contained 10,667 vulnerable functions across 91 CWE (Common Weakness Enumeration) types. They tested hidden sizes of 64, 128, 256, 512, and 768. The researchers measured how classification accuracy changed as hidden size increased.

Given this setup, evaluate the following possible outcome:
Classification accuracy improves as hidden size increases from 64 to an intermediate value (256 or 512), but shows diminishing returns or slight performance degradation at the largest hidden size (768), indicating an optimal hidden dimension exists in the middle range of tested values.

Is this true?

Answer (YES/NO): YES